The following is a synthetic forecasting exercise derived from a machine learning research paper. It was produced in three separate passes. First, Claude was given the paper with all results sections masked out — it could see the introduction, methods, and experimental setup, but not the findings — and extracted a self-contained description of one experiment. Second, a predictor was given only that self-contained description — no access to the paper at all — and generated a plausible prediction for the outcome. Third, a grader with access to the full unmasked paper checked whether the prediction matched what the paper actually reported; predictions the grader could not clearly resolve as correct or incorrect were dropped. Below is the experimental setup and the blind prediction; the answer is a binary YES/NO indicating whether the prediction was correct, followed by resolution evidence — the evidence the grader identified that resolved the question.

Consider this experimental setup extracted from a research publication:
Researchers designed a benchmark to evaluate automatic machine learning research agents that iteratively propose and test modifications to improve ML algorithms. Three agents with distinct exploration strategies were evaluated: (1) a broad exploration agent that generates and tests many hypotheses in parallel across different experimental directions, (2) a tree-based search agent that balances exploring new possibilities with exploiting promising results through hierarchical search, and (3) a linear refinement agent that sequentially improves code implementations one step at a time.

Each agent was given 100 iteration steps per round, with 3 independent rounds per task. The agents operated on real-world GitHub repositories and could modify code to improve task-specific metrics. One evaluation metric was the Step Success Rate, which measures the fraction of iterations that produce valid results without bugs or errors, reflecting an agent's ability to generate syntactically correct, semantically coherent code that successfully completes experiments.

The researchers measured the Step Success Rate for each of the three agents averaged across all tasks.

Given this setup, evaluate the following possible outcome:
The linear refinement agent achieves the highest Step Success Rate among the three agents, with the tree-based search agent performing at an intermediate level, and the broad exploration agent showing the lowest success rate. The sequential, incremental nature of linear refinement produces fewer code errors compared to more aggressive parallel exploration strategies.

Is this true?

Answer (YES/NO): NO